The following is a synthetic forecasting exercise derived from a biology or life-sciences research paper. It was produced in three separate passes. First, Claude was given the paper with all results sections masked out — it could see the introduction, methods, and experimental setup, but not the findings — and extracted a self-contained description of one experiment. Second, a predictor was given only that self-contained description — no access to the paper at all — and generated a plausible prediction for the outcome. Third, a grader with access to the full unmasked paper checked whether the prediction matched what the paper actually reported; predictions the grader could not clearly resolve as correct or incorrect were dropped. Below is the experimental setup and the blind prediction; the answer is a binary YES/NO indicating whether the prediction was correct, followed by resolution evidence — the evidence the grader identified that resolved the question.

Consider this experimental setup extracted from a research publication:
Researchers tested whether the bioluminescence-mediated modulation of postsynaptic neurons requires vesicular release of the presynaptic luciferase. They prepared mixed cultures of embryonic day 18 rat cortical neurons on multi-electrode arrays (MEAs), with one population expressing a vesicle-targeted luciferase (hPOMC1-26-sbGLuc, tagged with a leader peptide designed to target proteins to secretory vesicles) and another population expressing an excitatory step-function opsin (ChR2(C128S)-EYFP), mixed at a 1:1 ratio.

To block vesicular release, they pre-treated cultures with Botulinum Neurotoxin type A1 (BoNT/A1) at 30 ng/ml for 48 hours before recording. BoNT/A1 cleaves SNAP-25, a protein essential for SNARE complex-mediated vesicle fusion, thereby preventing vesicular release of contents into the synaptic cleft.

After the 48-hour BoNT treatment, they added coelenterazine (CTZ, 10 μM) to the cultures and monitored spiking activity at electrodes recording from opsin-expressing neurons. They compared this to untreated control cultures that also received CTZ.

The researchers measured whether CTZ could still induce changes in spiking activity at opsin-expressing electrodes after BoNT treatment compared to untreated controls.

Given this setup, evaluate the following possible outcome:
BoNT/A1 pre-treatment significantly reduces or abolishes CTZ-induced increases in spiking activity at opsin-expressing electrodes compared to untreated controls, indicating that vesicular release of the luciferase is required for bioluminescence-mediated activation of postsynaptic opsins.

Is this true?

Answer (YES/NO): YES